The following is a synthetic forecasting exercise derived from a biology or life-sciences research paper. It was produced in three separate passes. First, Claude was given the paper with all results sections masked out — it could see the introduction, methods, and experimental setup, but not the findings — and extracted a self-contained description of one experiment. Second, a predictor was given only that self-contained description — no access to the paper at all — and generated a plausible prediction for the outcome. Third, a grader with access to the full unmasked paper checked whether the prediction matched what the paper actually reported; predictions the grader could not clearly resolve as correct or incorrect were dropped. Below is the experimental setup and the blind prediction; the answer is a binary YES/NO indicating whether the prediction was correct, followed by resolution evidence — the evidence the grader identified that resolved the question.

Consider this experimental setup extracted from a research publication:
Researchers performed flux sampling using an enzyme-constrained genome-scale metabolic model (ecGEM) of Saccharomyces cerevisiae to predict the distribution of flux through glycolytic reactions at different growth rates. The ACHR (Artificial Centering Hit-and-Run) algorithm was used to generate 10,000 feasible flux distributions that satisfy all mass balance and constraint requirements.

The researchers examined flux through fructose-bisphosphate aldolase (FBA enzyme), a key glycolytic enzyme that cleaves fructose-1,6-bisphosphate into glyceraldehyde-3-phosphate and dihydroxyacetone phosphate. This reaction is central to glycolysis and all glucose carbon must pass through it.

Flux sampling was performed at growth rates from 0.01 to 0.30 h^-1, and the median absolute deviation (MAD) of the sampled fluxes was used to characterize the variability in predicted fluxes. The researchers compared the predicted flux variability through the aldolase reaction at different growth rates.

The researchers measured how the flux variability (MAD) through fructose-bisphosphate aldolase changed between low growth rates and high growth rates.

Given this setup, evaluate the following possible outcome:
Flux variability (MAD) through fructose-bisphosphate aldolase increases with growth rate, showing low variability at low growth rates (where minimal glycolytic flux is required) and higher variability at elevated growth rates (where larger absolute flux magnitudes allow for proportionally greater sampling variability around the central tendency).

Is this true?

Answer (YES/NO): NO